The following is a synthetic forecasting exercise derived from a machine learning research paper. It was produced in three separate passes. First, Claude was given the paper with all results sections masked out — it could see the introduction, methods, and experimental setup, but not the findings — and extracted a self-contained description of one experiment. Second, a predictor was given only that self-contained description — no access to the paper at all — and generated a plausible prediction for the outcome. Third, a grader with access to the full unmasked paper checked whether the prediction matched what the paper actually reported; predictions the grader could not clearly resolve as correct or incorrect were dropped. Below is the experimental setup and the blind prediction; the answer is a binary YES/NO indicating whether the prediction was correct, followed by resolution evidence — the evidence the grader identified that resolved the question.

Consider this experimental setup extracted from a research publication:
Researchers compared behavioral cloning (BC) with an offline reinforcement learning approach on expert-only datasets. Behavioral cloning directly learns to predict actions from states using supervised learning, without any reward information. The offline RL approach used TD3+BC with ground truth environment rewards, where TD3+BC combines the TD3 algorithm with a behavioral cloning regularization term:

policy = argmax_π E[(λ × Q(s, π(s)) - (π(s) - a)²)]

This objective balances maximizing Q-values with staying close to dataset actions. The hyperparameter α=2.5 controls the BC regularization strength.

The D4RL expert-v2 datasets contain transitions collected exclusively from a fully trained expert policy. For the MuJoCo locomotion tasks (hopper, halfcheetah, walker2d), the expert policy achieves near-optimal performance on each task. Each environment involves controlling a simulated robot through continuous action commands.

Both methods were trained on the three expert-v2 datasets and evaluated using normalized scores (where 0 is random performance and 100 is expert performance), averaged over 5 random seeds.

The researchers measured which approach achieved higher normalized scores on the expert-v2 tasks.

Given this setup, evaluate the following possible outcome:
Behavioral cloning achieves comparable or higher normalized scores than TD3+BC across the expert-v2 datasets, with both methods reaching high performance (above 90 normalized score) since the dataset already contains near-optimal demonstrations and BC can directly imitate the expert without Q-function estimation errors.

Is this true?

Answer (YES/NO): NO